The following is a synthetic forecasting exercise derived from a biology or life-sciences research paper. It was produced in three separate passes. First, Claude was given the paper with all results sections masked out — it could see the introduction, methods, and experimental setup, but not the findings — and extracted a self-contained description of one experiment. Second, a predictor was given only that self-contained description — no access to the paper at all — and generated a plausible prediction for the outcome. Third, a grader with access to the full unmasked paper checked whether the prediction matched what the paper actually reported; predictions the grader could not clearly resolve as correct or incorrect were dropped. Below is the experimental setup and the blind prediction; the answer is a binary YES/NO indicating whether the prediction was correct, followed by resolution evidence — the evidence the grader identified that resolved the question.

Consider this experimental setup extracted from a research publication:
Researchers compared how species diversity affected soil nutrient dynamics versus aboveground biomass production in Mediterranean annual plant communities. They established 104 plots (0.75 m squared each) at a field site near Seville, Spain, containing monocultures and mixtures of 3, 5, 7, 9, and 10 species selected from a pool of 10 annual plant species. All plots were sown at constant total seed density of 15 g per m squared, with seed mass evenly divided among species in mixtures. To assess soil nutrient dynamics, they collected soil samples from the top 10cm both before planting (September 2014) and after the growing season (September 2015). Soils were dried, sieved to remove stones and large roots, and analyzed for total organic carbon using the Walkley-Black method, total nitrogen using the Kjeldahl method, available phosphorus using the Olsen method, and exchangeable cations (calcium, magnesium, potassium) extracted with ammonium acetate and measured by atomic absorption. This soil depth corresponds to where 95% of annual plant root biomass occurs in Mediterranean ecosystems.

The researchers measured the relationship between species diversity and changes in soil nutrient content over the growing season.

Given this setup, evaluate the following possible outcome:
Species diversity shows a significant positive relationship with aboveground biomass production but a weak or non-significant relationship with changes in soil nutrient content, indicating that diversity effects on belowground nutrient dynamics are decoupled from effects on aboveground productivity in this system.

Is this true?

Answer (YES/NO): YES